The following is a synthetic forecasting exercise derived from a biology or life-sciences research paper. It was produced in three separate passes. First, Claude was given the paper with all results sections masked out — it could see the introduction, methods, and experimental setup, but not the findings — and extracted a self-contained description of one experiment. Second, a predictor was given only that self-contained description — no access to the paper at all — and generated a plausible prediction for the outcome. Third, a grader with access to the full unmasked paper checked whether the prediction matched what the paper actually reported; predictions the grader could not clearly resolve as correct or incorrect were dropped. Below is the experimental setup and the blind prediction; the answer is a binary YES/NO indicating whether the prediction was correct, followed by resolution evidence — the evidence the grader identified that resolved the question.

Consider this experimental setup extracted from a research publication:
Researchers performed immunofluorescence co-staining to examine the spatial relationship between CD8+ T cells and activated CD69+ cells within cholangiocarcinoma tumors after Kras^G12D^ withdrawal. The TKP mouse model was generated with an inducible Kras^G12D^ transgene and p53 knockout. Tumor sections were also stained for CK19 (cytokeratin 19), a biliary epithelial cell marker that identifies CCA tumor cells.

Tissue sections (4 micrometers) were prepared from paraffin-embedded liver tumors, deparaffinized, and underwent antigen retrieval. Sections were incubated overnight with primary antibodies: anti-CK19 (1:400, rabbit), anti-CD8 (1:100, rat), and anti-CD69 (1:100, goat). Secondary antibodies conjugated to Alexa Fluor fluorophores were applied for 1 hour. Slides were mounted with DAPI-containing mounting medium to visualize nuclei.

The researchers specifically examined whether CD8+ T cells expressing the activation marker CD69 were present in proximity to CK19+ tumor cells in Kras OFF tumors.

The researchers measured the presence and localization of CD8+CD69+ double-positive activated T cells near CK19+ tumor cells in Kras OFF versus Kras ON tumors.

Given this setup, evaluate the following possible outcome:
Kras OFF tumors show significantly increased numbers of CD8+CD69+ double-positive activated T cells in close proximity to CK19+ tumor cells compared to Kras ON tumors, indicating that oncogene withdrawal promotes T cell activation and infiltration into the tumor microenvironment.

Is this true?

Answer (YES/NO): YES